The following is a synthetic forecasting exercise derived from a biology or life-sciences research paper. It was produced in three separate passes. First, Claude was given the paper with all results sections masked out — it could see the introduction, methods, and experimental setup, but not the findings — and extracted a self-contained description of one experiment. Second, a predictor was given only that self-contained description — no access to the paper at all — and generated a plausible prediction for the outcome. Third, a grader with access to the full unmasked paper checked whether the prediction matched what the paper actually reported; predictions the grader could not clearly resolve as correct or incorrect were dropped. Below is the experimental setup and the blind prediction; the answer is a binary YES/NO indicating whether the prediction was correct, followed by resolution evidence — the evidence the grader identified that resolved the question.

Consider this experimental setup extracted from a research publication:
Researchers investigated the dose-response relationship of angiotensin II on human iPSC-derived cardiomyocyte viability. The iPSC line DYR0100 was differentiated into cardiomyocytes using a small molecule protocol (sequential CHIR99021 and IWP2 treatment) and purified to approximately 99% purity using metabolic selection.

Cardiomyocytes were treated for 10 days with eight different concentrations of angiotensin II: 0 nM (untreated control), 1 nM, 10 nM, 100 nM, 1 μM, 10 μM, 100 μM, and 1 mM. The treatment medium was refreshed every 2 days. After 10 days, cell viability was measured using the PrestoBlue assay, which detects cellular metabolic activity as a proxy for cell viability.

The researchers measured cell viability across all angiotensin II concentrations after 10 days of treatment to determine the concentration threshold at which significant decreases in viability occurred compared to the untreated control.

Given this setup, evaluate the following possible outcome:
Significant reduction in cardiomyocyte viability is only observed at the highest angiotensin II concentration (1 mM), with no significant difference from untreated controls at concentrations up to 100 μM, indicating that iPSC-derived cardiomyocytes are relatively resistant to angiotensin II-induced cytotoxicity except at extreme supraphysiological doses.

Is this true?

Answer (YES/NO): NO